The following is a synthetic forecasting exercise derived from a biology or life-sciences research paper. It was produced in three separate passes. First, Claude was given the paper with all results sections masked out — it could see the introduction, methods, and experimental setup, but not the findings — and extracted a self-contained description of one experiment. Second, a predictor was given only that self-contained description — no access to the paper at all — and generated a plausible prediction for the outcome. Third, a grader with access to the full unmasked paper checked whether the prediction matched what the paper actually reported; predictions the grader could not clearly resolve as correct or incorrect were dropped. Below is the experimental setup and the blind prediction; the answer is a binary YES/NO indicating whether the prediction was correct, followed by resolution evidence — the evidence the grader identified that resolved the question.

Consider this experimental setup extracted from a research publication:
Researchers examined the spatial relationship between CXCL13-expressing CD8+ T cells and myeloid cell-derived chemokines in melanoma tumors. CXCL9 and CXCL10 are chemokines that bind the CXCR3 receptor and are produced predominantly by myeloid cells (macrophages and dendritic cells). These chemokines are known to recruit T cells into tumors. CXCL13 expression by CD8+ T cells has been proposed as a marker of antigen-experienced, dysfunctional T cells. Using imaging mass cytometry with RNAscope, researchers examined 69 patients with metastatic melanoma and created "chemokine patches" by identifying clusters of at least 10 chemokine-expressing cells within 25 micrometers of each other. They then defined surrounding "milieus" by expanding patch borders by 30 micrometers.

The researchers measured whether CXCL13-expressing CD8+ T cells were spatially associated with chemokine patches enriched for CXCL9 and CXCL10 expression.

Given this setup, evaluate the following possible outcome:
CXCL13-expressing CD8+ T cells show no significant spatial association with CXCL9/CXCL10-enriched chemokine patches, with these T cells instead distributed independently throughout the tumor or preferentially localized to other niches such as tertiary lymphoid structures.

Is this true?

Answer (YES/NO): NO